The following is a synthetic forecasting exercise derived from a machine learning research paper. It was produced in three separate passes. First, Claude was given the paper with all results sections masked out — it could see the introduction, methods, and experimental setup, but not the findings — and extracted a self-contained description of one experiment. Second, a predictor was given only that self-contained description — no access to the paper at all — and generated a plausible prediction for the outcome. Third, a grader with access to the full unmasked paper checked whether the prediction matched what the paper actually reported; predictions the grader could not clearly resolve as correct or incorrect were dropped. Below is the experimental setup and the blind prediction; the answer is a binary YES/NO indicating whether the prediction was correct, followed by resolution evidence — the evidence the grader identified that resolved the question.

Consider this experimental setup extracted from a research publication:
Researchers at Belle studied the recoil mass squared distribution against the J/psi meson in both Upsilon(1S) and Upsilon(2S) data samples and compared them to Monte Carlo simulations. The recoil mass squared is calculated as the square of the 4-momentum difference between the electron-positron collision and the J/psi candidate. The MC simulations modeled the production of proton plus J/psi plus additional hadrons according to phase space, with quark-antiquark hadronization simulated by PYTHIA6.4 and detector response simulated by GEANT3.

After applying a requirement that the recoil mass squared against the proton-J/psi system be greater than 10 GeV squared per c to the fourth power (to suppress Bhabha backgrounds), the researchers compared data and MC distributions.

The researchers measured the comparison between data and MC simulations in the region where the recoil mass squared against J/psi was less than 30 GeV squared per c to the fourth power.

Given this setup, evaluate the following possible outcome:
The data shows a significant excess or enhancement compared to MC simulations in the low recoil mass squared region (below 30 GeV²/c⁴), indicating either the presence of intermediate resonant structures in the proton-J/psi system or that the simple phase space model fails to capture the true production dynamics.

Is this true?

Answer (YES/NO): YES